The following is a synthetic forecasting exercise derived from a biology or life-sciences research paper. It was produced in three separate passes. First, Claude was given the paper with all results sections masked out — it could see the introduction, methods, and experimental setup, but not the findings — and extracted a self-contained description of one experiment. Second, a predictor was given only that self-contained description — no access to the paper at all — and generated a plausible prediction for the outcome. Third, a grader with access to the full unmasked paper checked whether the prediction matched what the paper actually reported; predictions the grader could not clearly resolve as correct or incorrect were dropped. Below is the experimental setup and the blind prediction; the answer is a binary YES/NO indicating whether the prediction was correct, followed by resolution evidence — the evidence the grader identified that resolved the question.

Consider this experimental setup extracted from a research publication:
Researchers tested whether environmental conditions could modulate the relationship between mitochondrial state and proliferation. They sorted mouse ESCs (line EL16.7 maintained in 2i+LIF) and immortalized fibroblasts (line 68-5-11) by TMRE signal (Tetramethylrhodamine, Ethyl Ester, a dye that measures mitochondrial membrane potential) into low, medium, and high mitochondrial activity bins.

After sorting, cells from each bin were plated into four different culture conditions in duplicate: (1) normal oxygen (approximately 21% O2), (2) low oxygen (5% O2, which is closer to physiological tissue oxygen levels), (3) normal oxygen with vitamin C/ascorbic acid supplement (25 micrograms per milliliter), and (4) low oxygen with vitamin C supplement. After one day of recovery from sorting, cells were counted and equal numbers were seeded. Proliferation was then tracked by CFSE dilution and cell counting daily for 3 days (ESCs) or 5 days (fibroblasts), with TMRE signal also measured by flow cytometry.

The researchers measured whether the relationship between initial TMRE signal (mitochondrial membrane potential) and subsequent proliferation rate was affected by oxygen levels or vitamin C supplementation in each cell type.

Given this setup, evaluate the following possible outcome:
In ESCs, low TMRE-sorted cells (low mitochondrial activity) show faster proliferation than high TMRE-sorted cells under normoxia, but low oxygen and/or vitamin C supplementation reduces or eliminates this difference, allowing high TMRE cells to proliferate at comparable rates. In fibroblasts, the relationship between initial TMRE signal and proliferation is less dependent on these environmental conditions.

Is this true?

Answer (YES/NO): NO